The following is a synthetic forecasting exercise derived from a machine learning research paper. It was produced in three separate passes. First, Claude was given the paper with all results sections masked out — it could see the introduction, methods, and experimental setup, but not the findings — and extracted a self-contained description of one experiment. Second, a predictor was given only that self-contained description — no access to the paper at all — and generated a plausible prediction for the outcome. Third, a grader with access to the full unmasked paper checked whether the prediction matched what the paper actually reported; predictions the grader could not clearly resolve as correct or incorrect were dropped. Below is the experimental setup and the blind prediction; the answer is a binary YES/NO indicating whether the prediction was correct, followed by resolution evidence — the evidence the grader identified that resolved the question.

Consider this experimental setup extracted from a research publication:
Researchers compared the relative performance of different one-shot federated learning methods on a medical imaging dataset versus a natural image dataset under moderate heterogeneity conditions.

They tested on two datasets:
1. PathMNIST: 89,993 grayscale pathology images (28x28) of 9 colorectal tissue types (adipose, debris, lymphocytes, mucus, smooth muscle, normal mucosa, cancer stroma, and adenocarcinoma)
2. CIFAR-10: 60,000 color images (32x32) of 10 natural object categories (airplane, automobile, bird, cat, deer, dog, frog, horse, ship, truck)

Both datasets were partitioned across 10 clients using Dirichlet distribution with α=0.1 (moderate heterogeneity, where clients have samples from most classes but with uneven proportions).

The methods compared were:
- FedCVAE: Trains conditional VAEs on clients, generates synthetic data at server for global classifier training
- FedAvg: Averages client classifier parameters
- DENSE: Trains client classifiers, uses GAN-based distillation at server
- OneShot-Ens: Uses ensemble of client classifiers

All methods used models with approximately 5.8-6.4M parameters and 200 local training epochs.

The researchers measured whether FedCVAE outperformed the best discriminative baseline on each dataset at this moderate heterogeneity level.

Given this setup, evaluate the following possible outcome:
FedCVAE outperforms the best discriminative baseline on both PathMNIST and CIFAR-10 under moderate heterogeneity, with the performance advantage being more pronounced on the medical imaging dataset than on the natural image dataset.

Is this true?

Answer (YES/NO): NO